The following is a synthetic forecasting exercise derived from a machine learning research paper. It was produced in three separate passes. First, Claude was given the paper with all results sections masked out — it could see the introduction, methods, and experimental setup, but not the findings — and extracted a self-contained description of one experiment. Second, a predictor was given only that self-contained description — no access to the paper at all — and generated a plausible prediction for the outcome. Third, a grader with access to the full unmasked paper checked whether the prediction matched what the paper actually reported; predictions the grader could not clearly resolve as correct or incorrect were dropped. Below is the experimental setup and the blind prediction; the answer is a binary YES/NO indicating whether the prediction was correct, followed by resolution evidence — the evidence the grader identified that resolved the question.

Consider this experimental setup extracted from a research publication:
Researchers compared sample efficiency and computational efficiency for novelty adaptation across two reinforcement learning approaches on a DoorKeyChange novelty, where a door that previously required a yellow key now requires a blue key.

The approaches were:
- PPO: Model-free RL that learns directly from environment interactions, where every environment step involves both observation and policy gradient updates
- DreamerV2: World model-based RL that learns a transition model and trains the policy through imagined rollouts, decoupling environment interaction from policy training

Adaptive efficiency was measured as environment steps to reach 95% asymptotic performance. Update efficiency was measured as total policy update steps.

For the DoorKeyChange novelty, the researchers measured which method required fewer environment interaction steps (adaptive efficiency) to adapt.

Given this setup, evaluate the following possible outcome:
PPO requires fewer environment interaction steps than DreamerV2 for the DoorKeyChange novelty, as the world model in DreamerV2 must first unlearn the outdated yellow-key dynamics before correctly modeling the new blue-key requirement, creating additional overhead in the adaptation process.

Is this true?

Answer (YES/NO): NO